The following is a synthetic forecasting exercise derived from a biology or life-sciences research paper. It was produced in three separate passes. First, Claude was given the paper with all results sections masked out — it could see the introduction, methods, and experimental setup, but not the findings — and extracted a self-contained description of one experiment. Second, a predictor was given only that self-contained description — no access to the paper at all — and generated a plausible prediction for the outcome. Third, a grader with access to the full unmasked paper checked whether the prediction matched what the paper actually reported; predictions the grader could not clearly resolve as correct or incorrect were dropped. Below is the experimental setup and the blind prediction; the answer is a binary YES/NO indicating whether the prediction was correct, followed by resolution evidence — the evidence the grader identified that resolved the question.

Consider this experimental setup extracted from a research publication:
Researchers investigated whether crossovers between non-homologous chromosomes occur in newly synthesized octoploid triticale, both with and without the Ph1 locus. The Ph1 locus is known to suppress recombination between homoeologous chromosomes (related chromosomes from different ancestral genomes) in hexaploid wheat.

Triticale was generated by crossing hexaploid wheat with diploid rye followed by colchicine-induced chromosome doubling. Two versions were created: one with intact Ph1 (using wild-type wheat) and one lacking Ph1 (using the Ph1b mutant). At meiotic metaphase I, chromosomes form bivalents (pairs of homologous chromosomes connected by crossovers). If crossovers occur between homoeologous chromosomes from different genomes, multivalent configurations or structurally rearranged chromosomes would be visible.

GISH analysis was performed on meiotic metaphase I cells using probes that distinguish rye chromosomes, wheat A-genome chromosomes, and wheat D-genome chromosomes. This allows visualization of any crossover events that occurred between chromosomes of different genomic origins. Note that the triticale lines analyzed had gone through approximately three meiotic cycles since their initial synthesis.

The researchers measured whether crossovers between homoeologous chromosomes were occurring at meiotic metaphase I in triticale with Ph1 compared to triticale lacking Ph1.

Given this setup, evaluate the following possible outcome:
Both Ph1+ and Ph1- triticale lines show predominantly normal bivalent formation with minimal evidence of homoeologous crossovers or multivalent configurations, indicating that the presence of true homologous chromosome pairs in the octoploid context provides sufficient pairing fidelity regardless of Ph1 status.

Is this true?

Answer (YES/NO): NO